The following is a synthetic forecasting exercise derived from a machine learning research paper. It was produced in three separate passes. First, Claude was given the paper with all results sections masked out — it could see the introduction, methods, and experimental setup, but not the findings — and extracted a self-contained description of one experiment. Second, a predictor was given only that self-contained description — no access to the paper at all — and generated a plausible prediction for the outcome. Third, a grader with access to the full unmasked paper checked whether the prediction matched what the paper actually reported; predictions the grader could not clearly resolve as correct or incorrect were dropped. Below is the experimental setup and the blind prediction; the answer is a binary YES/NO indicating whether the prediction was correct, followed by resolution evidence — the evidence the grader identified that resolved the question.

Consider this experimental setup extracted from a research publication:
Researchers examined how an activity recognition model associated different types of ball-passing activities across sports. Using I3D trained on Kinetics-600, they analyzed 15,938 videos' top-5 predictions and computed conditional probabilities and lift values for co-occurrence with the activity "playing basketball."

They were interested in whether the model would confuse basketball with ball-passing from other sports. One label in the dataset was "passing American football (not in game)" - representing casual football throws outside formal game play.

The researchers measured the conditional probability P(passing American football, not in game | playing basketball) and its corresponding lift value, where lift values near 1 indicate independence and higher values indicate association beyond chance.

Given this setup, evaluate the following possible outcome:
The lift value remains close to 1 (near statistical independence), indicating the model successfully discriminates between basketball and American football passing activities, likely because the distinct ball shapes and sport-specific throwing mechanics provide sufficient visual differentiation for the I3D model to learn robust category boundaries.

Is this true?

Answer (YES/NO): NO